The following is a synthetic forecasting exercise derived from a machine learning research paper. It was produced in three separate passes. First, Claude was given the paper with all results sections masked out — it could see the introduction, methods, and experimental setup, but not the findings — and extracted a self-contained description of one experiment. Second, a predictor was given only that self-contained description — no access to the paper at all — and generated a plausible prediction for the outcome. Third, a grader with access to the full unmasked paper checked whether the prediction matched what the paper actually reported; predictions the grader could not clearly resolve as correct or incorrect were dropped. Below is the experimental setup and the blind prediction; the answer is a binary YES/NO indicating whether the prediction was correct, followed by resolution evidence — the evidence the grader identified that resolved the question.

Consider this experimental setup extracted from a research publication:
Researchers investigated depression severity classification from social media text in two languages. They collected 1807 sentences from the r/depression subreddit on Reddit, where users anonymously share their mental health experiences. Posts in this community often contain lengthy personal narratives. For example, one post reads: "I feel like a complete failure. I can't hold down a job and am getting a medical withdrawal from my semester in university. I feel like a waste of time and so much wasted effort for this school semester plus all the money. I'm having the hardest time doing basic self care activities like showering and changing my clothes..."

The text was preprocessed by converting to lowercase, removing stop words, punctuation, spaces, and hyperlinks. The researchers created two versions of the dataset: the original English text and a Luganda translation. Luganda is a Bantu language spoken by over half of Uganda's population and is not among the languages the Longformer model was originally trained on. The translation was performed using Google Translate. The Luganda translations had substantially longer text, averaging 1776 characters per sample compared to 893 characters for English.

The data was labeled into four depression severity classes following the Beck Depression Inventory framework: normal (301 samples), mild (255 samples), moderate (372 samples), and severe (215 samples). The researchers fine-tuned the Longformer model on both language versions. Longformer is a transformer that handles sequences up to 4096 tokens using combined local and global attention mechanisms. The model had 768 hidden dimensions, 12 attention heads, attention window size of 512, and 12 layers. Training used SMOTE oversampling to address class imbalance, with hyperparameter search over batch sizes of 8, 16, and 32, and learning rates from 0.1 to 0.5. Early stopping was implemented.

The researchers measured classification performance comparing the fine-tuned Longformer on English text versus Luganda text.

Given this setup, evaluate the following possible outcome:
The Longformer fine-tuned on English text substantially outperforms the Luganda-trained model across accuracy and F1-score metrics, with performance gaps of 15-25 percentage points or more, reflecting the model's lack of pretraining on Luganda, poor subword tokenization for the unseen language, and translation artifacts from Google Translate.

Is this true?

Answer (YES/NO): NO